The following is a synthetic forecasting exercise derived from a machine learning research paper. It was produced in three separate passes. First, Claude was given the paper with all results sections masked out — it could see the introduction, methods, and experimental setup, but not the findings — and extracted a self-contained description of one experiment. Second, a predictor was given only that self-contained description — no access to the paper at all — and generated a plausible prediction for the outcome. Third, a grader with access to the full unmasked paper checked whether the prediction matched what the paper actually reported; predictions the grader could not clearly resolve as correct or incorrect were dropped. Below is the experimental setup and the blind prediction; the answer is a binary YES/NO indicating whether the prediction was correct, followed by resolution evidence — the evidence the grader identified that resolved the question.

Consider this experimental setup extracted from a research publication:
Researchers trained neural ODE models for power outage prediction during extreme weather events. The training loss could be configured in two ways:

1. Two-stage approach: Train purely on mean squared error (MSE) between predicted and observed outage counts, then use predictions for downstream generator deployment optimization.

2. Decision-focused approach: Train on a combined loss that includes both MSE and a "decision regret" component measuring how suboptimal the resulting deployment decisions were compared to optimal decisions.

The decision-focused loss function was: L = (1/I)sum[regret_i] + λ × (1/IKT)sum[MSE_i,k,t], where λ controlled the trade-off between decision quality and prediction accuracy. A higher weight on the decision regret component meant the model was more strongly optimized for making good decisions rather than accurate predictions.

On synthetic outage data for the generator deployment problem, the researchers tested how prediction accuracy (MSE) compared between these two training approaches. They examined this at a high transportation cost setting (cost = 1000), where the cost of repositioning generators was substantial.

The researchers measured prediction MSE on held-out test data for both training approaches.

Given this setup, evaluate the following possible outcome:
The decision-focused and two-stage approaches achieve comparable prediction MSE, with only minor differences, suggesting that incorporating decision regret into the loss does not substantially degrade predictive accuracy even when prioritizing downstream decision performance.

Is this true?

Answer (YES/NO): YES